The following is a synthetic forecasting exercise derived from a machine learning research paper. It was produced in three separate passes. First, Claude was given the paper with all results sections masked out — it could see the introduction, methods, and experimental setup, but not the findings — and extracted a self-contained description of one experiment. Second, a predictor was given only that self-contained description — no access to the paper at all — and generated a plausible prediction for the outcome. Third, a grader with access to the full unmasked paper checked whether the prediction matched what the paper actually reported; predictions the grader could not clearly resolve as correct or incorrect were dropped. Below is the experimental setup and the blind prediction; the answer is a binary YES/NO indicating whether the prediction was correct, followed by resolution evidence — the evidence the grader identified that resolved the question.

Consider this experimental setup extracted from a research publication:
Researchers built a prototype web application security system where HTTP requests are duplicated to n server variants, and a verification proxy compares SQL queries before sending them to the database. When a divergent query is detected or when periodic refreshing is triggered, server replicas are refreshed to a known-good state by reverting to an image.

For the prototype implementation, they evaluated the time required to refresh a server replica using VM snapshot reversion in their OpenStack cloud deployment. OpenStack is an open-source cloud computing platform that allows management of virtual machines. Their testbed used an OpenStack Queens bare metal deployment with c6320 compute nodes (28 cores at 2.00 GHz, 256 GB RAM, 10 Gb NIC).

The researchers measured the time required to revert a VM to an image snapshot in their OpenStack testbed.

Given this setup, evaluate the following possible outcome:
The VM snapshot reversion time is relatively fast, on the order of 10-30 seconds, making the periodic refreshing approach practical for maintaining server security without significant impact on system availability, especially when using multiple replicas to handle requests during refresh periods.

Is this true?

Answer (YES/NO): NO